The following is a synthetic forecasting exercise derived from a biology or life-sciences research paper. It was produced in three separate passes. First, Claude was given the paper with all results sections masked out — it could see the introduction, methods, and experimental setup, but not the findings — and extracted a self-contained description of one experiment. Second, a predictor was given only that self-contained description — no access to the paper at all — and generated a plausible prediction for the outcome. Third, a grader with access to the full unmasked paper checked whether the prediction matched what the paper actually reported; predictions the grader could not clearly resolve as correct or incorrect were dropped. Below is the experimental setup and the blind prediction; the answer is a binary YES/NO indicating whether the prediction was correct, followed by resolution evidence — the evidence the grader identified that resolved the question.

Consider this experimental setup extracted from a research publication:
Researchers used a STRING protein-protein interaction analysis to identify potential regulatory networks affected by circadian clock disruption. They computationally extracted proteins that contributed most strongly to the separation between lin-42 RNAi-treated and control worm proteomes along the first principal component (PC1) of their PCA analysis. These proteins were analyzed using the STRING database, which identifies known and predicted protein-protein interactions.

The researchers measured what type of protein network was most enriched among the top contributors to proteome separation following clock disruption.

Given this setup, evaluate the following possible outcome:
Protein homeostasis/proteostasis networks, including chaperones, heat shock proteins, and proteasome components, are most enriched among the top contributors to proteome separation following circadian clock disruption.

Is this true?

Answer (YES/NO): NO